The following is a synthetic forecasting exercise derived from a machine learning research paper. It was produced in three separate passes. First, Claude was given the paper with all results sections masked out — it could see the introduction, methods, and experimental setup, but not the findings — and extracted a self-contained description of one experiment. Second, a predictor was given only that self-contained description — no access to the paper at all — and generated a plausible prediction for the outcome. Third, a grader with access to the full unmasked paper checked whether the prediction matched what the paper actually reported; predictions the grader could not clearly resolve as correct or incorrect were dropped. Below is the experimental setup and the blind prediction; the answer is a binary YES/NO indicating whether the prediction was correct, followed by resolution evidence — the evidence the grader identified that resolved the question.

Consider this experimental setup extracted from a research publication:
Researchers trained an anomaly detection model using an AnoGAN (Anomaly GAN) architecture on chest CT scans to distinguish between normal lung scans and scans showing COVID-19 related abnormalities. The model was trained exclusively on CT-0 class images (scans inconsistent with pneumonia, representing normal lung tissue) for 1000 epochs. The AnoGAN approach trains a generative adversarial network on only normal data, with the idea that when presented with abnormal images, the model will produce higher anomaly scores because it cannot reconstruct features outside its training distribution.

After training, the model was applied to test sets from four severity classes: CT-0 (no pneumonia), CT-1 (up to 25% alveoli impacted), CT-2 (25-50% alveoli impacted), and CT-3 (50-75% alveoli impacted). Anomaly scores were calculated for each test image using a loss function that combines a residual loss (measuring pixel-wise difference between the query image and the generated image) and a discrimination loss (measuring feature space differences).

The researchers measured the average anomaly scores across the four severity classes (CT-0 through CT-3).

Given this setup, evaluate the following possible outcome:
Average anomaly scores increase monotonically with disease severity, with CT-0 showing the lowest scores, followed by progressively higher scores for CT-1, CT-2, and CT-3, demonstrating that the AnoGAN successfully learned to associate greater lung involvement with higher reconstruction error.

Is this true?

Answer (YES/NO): NO